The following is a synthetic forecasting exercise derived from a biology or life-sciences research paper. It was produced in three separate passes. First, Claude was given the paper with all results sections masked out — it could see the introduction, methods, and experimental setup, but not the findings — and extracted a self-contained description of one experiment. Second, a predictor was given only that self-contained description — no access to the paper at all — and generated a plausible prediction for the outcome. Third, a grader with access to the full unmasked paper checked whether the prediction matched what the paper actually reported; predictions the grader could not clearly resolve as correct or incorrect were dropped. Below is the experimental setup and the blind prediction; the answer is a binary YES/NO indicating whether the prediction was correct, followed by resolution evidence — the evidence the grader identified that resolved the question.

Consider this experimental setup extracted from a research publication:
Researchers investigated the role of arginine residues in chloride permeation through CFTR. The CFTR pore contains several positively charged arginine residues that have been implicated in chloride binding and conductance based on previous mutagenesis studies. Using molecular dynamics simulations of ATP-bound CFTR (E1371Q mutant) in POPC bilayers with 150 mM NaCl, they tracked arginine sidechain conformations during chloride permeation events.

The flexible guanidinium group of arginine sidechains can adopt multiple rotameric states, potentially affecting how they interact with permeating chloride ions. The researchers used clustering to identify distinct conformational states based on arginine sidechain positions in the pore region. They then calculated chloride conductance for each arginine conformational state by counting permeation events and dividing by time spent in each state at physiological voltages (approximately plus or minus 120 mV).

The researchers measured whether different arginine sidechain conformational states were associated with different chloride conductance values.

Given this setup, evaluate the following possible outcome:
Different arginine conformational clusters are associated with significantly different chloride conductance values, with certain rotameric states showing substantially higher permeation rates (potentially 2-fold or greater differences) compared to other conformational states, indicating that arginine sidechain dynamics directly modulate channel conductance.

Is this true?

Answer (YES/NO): YES